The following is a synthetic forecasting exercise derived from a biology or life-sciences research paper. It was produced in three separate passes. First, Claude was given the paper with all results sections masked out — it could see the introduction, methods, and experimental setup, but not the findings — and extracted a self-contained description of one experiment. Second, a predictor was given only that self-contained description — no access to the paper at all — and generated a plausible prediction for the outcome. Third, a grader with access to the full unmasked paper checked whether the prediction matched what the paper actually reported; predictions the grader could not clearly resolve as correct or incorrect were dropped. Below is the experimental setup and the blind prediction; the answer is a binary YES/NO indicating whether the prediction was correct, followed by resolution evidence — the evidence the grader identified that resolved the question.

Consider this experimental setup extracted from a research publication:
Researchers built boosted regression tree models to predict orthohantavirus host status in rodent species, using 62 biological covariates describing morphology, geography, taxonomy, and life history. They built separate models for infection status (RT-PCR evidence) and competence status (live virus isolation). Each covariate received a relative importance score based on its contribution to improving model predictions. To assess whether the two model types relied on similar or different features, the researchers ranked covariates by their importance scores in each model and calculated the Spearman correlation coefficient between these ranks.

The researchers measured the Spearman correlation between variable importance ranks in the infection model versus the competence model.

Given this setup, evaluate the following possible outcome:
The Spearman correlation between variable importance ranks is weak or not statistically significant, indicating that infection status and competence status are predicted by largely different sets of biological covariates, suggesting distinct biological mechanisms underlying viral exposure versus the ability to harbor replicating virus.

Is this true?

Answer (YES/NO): NO